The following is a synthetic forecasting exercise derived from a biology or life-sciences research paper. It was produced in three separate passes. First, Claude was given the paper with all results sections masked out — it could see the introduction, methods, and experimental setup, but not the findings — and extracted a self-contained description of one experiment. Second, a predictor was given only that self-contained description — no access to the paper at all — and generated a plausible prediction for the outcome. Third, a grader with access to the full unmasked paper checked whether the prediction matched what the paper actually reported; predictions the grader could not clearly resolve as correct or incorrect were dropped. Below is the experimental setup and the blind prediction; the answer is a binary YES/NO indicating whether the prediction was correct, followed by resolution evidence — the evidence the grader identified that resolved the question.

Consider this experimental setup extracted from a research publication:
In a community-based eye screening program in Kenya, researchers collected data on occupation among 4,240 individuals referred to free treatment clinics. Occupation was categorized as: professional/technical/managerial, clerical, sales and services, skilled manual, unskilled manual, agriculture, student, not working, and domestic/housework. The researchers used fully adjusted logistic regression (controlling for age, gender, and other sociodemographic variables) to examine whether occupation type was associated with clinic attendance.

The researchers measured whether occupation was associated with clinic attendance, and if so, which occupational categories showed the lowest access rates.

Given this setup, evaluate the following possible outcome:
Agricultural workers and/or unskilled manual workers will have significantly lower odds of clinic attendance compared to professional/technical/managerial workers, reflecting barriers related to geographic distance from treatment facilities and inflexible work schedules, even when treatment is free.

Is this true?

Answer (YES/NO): NO